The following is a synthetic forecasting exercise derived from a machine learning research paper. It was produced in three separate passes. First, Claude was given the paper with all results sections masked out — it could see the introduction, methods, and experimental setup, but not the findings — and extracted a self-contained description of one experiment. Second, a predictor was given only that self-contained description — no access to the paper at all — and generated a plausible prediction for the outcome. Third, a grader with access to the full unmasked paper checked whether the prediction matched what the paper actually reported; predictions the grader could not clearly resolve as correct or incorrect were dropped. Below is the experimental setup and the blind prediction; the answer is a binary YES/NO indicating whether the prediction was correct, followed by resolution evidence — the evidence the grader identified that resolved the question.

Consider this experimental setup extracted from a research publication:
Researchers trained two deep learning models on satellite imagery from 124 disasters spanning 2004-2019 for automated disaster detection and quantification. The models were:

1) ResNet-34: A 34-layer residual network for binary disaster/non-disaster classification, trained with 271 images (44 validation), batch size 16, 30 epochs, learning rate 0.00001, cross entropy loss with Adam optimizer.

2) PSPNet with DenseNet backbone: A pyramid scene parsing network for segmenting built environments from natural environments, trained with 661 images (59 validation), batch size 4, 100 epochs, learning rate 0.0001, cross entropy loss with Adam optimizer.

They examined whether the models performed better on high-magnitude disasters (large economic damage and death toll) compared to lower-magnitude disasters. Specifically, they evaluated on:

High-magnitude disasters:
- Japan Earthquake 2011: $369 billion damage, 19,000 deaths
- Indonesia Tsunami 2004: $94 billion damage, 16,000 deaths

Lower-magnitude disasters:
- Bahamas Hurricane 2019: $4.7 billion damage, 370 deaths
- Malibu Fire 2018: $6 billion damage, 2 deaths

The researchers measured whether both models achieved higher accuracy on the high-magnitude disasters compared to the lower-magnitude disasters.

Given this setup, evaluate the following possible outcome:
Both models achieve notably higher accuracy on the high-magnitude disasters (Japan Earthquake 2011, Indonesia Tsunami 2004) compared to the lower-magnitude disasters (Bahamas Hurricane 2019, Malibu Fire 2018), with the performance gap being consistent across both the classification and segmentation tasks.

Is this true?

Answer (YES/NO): YES